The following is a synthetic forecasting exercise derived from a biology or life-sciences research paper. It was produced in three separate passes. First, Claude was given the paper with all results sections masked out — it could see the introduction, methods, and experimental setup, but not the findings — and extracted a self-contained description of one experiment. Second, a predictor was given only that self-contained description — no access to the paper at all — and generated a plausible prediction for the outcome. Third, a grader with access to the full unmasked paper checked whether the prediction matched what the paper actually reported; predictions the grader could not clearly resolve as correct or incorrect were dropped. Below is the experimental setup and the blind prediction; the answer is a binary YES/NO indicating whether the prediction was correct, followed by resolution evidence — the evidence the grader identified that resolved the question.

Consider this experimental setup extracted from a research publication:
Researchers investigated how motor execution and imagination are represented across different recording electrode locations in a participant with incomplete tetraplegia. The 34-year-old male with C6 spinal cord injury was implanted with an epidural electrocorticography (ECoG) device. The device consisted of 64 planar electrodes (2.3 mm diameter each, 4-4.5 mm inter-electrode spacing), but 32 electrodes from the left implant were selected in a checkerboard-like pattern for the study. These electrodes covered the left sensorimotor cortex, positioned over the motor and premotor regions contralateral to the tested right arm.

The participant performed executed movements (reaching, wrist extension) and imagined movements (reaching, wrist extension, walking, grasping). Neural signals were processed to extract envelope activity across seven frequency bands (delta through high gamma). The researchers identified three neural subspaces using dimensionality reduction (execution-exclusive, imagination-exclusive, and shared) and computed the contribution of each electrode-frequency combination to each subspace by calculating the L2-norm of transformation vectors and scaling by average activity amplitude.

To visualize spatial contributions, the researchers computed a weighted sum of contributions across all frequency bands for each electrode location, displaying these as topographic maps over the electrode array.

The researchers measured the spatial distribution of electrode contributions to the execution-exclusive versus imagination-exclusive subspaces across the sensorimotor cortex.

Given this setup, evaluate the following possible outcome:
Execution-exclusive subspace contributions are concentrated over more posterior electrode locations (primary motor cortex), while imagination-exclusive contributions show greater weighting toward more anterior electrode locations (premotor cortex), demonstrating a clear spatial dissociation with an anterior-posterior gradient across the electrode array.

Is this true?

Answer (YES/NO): NO